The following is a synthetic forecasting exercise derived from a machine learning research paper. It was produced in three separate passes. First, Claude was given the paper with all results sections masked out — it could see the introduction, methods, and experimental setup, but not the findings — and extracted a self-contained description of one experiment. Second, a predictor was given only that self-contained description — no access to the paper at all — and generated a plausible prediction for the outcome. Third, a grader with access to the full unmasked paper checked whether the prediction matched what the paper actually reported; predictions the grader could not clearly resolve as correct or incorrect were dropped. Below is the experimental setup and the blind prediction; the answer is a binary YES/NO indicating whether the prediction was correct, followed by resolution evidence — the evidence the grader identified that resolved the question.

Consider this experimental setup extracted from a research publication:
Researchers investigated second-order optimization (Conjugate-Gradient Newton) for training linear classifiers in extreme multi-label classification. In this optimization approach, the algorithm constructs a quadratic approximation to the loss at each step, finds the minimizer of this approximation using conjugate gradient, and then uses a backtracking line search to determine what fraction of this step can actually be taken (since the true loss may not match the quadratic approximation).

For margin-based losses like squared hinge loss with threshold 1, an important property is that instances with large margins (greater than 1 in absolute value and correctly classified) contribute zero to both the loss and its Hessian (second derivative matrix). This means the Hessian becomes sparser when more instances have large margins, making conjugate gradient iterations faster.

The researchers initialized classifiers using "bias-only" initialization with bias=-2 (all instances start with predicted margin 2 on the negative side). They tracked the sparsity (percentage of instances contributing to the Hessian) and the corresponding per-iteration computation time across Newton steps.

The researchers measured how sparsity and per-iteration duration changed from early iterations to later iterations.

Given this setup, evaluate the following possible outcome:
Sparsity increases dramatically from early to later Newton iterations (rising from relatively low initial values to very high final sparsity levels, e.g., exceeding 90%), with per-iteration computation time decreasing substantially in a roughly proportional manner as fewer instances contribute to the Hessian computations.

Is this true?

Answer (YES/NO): NO